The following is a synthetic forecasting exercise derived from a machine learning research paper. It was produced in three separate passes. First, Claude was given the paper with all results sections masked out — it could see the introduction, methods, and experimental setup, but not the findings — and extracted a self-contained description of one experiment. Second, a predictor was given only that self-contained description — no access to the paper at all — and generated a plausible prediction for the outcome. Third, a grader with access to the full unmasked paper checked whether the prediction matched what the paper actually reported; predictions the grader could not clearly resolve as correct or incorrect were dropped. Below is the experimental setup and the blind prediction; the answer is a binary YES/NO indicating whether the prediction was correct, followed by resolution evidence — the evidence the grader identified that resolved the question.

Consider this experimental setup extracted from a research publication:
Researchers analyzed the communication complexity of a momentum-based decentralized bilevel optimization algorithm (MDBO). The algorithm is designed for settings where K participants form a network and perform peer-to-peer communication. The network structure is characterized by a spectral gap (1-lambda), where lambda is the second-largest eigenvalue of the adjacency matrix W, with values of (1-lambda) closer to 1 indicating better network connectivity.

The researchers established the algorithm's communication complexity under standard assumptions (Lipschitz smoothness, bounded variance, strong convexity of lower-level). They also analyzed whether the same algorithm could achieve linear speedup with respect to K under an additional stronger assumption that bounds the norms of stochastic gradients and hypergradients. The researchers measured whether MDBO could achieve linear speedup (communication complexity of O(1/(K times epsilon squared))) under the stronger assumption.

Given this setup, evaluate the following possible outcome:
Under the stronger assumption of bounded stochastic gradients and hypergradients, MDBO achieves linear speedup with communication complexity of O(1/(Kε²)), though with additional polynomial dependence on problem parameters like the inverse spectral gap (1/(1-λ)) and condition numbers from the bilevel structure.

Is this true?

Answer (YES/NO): NO